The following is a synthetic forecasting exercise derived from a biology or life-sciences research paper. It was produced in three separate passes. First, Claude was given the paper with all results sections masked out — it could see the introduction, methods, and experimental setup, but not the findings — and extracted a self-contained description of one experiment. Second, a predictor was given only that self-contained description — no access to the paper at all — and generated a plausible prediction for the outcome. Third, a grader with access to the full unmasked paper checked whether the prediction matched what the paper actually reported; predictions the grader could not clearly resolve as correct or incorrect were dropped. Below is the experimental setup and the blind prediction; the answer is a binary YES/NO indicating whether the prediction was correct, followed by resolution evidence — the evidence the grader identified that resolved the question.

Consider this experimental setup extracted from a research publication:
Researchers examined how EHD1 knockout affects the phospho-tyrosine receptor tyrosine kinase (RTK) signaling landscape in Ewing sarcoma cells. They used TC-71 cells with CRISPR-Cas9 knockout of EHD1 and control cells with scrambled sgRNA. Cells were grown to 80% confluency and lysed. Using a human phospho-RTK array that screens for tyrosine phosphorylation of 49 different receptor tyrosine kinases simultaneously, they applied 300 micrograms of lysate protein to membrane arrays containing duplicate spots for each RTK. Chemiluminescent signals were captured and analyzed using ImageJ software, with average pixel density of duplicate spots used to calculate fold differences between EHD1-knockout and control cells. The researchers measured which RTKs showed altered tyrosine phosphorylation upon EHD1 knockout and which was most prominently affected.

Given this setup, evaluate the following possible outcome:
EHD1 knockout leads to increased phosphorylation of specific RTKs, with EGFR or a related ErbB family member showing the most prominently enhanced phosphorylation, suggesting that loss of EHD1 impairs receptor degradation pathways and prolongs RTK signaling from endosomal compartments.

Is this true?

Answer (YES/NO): NO